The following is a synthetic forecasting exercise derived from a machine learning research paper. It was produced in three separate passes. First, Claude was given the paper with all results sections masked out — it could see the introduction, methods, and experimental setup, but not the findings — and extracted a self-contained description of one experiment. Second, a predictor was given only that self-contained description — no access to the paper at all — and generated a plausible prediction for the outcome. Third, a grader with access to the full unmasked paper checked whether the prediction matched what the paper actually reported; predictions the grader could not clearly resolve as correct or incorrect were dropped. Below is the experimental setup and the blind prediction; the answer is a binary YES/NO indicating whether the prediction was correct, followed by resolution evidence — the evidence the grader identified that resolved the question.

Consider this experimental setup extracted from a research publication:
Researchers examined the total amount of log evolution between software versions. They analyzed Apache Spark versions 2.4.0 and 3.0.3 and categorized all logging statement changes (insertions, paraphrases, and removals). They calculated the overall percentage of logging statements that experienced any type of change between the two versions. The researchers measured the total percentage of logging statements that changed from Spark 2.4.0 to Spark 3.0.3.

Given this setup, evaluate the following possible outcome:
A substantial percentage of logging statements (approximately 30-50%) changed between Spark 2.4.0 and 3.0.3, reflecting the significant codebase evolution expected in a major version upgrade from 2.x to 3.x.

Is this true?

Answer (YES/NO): NO